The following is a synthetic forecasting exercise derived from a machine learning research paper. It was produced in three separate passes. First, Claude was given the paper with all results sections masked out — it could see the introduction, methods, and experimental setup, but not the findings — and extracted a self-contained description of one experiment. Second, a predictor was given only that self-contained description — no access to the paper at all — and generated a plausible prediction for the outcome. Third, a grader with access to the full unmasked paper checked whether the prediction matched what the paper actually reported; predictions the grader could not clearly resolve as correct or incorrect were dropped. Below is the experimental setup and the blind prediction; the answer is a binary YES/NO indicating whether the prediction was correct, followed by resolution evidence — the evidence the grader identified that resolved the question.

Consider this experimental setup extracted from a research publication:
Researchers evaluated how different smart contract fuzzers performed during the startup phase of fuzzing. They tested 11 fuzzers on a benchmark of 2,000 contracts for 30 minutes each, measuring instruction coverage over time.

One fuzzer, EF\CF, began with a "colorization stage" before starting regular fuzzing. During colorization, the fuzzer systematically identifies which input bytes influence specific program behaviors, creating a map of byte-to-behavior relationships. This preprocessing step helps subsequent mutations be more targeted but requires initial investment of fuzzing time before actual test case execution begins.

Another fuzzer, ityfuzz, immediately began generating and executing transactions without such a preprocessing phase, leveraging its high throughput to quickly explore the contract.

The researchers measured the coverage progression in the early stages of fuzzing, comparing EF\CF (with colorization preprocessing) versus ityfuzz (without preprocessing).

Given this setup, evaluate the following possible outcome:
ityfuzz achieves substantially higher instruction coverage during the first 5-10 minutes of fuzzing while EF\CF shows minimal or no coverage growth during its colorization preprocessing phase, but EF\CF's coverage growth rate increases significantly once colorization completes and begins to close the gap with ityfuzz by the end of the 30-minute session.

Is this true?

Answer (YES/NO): NO